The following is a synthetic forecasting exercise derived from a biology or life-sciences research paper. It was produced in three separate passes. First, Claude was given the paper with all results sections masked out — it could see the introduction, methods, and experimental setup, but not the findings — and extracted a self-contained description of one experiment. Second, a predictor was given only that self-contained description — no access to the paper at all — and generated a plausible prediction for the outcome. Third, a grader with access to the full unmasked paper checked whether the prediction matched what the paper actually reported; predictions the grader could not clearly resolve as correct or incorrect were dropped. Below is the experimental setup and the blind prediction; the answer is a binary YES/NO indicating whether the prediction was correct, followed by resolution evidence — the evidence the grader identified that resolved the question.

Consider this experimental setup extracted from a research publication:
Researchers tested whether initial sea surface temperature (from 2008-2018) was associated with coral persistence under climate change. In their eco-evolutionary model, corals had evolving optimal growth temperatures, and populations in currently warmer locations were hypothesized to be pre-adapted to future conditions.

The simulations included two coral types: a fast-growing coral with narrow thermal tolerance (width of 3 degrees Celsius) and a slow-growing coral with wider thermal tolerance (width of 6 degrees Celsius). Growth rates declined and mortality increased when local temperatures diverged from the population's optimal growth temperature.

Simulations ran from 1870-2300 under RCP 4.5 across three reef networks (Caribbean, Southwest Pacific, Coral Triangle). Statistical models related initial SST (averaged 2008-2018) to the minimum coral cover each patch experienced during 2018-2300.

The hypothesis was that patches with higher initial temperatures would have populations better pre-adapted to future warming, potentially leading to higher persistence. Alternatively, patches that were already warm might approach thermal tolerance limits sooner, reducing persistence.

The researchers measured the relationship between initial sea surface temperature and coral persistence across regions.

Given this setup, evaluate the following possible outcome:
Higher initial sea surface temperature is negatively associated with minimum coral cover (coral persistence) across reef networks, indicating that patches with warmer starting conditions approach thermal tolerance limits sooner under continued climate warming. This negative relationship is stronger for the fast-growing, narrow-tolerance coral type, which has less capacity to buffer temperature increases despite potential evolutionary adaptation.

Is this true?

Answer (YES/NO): NO